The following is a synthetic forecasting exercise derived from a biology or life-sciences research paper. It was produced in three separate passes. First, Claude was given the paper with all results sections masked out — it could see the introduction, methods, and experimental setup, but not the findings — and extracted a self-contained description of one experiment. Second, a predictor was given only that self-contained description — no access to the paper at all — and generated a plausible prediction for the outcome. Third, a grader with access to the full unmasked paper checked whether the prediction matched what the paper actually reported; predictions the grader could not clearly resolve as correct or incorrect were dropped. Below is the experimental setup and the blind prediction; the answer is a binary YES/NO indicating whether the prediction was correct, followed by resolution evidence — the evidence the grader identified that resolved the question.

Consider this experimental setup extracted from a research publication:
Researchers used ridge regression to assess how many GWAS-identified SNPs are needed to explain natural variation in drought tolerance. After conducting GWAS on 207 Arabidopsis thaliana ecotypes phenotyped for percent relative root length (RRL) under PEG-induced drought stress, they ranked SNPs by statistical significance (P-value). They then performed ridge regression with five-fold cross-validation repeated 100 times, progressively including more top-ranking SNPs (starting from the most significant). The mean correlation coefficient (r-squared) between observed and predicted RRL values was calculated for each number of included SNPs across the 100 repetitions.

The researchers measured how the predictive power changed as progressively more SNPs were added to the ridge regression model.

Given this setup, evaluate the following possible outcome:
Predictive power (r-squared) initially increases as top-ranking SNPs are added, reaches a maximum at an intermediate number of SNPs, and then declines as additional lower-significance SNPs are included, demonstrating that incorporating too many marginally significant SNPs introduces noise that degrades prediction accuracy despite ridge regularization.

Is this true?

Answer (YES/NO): NO